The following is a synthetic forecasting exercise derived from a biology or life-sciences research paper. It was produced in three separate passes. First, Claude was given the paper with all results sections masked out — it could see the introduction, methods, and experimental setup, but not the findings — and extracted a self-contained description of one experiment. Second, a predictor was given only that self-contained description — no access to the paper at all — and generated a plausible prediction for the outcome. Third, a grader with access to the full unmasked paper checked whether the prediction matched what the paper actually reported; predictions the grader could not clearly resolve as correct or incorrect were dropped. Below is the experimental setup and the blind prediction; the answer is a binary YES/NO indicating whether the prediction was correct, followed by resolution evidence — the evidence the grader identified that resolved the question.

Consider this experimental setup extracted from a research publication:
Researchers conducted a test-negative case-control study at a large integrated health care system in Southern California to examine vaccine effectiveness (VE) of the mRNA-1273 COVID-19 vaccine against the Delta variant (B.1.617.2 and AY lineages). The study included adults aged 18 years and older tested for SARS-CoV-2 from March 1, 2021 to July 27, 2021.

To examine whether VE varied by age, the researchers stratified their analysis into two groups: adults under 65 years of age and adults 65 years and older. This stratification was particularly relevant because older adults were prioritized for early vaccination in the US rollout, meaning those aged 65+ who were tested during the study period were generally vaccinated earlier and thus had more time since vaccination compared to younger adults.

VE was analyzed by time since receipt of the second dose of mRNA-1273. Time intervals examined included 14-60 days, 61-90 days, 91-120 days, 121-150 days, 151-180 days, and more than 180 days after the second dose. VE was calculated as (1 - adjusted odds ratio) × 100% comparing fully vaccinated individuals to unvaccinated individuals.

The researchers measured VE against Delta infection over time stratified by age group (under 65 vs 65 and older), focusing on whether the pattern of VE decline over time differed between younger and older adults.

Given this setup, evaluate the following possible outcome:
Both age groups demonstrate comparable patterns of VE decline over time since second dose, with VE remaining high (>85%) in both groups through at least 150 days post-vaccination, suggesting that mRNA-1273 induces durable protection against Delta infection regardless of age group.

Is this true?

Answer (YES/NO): NO